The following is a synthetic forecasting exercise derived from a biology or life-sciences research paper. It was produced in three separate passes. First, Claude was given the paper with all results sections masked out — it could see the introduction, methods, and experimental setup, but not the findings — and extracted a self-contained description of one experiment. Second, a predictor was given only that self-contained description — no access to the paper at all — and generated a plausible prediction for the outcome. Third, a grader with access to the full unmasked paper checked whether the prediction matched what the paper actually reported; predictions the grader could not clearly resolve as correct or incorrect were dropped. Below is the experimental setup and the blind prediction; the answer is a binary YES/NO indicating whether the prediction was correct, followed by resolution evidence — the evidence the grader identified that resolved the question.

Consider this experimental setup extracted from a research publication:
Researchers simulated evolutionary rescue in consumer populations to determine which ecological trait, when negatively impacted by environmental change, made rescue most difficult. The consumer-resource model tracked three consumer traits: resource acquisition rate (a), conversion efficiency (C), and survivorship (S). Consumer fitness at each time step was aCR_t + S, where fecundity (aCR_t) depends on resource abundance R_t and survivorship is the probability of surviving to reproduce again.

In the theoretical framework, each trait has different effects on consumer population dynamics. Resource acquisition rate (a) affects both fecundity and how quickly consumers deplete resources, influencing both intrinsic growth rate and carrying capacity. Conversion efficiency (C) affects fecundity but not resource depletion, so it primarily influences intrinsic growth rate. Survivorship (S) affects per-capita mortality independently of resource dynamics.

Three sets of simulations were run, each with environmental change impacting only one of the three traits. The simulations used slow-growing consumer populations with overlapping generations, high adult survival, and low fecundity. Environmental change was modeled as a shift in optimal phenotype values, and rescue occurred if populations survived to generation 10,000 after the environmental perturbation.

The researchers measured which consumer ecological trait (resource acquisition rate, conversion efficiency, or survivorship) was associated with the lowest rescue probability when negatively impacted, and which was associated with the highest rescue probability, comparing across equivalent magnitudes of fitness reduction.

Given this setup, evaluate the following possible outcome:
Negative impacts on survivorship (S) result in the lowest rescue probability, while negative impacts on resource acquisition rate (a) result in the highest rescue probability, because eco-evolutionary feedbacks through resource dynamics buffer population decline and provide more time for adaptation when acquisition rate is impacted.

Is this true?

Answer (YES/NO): NO